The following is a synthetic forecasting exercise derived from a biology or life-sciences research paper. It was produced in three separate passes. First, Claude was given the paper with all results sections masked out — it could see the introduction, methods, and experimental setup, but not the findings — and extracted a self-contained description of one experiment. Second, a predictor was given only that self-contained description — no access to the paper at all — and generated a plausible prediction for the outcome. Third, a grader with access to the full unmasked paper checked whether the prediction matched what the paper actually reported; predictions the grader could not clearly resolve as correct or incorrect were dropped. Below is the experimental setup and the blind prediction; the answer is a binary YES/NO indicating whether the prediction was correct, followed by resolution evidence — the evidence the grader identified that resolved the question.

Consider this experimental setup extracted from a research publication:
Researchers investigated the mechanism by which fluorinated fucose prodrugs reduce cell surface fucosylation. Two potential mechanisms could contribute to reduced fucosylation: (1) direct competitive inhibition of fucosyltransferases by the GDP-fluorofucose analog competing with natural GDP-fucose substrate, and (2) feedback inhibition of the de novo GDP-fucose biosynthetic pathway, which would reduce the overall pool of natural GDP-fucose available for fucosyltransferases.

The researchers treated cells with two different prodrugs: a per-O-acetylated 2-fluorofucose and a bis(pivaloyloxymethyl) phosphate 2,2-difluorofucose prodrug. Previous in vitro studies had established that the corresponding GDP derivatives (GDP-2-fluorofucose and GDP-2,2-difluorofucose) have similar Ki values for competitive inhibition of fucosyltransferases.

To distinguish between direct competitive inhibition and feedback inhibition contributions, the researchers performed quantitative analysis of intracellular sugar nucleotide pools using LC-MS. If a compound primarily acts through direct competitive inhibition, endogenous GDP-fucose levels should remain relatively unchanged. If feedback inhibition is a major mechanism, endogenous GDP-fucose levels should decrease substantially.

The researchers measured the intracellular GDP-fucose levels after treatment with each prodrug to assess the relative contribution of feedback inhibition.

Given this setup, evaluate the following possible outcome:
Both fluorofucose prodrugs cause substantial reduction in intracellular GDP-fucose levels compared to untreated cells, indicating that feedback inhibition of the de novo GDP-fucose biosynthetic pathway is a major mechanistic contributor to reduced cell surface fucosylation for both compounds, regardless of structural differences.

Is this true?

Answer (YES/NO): NO